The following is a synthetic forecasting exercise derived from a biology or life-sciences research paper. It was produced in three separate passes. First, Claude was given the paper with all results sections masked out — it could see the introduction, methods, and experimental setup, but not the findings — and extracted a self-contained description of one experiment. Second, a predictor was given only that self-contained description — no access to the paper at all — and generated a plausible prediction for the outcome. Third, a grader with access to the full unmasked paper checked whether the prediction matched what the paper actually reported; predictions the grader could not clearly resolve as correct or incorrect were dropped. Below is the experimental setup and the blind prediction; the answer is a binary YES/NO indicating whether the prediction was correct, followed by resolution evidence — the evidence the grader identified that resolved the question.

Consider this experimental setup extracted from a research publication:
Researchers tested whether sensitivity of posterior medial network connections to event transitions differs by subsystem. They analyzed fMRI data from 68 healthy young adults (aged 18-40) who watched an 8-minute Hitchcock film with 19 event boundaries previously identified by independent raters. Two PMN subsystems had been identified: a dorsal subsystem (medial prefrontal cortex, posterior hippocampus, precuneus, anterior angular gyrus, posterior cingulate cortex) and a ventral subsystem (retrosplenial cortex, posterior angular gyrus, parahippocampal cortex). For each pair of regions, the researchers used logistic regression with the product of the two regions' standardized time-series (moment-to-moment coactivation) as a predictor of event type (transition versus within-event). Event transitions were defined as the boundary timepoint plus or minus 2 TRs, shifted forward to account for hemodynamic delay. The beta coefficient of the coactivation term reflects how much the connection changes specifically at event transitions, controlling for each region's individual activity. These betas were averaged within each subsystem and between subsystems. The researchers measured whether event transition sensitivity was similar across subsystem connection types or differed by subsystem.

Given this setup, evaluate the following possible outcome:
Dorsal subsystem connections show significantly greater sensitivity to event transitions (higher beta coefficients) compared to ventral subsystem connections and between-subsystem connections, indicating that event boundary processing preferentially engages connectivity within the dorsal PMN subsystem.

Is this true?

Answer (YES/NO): NO